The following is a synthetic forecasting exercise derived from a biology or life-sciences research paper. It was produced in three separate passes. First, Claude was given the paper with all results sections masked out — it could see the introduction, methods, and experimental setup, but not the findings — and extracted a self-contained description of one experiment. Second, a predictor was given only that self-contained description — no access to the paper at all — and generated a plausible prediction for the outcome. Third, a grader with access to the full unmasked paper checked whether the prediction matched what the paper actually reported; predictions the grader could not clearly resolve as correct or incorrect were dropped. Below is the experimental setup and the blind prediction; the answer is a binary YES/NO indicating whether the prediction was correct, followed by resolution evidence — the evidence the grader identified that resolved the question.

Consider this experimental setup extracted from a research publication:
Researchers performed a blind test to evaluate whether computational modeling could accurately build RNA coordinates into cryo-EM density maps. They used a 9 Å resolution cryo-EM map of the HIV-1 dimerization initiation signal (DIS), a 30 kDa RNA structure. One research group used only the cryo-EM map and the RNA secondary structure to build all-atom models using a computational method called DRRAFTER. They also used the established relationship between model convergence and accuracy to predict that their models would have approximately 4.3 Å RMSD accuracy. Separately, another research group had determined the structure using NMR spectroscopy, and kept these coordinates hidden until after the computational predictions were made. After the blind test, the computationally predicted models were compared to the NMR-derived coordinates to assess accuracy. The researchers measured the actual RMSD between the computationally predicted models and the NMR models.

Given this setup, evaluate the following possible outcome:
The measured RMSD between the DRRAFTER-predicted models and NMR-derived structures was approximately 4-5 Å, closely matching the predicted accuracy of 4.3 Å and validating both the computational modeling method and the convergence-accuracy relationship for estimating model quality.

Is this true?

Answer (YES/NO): YES